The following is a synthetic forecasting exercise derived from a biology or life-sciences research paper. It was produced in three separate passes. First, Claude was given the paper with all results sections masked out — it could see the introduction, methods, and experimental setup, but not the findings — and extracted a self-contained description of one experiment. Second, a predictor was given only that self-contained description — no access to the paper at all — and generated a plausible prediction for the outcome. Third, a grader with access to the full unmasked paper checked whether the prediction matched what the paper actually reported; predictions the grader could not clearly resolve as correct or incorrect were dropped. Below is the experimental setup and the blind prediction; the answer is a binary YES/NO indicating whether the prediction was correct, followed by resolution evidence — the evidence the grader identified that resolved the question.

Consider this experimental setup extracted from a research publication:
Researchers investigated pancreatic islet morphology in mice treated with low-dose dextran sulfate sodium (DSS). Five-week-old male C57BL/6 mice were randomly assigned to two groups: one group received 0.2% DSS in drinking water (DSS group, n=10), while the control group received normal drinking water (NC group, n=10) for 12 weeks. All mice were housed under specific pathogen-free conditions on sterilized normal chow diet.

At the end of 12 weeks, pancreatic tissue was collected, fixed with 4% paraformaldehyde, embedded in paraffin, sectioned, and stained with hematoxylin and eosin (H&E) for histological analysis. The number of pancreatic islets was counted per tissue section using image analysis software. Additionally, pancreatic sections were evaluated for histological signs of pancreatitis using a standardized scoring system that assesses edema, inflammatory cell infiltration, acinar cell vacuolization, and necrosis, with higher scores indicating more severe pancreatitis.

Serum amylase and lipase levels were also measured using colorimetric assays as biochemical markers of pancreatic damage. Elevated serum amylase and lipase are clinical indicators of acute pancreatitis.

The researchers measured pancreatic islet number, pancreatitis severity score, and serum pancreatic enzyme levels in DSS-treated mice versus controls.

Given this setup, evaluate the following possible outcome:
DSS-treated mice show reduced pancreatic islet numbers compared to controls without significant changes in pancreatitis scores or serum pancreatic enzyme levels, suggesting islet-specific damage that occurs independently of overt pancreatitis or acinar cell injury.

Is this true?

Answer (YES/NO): NO